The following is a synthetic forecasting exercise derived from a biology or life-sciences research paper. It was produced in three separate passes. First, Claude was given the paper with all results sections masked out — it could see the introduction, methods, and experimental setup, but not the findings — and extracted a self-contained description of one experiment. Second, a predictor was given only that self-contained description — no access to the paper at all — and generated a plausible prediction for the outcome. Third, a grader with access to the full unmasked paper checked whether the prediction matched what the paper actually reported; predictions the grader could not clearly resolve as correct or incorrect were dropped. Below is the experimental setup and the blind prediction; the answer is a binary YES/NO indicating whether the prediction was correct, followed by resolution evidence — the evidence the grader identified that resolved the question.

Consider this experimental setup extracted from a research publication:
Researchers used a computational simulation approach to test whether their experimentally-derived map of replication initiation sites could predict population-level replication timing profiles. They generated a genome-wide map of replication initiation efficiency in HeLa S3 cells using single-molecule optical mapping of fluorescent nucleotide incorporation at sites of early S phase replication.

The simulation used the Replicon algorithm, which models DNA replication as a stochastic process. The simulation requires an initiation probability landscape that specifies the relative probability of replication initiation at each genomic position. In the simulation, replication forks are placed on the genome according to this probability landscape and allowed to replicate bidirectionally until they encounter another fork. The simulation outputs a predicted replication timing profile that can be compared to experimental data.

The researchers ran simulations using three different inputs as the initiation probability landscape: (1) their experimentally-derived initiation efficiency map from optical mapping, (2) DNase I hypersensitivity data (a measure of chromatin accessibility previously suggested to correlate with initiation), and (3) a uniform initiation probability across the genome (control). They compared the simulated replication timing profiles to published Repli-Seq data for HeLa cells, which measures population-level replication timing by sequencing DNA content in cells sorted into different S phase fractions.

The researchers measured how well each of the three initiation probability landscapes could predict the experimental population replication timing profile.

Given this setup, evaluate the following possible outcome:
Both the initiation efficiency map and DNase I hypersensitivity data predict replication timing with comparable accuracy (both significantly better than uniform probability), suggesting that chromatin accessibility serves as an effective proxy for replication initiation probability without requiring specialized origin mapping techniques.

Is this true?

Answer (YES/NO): YES